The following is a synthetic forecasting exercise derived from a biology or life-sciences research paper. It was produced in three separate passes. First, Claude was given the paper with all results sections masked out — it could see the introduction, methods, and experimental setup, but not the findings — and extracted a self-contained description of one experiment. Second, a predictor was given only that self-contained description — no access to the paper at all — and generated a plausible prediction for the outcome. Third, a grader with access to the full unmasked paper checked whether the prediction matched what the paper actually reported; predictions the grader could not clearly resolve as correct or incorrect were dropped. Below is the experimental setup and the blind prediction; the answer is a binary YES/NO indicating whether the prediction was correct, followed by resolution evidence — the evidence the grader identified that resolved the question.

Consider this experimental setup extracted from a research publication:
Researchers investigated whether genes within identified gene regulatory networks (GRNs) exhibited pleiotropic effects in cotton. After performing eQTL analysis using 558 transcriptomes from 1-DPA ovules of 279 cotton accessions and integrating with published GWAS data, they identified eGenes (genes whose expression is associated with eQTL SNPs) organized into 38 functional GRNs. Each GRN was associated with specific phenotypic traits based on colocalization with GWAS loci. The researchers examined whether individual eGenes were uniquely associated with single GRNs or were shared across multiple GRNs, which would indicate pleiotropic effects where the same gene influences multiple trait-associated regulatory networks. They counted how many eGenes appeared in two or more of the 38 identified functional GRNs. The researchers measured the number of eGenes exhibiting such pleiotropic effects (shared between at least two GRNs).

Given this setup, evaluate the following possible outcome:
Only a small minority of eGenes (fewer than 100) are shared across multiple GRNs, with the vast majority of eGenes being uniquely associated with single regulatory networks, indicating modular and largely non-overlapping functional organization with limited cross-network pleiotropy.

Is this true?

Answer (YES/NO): YES